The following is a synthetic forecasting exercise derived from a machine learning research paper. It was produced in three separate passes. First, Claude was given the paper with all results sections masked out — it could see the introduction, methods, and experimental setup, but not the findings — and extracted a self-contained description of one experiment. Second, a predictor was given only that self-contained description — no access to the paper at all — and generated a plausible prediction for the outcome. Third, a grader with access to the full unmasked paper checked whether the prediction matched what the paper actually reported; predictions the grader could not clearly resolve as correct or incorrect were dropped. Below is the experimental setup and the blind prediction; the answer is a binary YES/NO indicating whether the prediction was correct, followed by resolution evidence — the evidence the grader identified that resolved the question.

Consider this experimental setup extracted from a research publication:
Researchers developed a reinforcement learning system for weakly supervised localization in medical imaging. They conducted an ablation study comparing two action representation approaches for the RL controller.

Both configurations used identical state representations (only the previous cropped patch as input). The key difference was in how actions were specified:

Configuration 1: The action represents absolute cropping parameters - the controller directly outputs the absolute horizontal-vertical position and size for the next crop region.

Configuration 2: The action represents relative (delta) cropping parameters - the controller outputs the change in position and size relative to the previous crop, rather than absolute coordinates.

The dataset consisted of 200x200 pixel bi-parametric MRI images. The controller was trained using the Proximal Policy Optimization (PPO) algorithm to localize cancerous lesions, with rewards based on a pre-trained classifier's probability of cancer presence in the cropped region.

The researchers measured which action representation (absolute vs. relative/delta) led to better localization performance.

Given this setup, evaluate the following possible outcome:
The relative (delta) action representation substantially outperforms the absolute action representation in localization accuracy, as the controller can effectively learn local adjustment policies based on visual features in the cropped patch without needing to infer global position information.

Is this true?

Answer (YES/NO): NO